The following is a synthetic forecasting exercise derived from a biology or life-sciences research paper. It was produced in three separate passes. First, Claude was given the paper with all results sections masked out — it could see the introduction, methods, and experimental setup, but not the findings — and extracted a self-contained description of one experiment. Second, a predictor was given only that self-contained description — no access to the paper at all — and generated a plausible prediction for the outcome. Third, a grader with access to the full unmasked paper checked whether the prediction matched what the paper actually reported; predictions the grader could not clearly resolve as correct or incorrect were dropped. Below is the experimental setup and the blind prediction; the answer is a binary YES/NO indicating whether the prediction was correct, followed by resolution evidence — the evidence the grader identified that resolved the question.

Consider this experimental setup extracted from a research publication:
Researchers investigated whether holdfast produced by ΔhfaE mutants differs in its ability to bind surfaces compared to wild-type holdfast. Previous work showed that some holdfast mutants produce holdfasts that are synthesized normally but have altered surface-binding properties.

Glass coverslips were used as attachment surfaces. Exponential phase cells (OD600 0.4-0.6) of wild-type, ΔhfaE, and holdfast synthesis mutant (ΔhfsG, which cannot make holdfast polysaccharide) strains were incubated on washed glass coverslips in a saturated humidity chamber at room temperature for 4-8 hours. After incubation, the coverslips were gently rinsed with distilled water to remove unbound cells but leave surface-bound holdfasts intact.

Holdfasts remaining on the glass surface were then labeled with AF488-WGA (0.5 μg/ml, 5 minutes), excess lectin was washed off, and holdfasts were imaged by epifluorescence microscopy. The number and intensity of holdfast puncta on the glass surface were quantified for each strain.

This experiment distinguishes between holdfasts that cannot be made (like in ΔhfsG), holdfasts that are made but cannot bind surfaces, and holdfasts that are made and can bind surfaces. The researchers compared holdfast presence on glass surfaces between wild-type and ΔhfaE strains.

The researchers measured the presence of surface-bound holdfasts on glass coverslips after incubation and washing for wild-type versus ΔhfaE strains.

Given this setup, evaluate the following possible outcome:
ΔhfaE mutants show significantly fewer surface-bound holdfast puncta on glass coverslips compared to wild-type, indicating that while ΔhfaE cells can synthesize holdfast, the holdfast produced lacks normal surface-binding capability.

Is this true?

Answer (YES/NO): NO